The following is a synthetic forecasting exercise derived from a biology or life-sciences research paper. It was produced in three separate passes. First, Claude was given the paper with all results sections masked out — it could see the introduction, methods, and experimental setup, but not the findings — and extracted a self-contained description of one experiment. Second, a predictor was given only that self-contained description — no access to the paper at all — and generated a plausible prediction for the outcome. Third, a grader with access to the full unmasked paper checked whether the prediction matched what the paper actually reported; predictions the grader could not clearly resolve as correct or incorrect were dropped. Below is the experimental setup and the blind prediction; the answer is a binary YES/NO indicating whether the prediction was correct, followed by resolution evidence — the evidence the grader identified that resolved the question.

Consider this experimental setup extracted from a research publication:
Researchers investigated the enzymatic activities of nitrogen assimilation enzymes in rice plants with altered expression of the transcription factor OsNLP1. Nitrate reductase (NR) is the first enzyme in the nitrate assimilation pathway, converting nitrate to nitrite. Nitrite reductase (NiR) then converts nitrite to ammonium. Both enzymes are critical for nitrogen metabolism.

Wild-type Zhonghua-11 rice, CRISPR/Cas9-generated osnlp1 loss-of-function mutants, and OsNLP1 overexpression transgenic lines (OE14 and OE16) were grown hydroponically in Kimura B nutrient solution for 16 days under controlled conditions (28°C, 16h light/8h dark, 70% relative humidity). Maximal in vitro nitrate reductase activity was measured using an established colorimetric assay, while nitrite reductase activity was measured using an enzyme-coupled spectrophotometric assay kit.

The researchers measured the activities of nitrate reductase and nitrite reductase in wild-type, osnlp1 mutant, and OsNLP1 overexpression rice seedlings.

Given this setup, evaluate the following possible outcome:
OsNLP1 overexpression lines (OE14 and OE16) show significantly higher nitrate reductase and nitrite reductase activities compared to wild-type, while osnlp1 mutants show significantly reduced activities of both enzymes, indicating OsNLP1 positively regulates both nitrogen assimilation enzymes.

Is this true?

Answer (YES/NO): YES